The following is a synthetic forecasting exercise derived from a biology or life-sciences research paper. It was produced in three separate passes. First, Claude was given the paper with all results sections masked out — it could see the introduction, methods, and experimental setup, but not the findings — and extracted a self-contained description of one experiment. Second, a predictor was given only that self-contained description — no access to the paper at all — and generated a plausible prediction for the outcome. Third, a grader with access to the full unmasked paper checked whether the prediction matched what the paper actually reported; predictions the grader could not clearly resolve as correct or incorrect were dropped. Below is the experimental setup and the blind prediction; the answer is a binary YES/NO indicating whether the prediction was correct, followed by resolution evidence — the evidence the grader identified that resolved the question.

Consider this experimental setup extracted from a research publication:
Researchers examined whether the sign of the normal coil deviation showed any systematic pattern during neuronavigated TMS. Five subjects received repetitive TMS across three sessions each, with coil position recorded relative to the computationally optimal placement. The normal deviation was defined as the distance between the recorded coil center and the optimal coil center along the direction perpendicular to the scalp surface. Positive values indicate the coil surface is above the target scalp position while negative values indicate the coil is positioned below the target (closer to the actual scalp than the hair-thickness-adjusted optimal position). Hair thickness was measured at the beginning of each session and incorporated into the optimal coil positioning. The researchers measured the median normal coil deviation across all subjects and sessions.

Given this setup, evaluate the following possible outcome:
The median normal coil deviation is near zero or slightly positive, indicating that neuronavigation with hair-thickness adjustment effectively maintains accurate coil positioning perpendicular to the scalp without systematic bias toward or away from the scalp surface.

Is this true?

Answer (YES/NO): NO